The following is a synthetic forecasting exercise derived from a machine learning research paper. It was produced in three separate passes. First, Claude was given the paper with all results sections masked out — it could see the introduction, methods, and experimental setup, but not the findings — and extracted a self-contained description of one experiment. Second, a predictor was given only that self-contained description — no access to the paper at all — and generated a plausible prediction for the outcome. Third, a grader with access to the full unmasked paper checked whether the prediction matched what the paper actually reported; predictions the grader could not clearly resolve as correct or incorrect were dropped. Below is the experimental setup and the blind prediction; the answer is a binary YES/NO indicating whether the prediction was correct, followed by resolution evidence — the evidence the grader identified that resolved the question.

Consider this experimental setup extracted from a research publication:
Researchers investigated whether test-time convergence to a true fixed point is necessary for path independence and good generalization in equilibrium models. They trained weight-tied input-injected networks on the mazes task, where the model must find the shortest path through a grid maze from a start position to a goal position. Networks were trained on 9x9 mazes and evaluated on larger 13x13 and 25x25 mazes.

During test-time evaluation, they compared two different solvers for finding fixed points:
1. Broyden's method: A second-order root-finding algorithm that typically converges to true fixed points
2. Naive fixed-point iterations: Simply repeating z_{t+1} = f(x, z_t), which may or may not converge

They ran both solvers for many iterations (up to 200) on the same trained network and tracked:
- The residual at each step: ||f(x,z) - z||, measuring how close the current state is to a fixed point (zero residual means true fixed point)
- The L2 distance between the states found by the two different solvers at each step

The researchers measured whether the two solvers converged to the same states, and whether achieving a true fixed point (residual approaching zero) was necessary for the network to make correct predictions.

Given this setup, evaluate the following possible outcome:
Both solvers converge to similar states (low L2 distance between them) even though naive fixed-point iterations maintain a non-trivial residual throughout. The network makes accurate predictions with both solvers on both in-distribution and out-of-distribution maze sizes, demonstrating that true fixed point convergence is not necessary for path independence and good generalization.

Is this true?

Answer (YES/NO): NO